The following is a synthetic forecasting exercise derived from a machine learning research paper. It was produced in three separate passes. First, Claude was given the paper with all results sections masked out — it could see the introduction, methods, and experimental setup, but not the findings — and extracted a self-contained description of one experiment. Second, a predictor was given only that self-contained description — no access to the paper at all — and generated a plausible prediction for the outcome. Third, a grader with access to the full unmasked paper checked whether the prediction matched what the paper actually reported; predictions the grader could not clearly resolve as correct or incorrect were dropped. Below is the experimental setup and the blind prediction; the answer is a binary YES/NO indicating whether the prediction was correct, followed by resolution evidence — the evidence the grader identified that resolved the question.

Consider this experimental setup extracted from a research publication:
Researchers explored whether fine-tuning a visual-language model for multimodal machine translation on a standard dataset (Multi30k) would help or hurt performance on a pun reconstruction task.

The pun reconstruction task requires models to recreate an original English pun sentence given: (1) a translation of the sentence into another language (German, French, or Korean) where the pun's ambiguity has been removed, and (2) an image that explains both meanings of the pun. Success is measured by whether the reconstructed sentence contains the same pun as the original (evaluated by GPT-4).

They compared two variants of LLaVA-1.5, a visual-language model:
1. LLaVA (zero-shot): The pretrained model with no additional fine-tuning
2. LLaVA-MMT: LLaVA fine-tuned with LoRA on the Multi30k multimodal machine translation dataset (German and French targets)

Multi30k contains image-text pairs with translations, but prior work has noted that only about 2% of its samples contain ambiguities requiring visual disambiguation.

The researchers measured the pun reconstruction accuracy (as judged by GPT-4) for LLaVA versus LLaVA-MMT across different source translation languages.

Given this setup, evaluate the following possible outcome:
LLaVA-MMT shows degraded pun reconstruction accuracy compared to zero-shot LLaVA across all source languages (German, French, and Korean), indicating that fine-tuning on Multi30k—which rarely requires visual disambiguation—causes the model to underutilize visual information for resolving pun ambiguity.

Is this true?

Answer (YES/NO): YES